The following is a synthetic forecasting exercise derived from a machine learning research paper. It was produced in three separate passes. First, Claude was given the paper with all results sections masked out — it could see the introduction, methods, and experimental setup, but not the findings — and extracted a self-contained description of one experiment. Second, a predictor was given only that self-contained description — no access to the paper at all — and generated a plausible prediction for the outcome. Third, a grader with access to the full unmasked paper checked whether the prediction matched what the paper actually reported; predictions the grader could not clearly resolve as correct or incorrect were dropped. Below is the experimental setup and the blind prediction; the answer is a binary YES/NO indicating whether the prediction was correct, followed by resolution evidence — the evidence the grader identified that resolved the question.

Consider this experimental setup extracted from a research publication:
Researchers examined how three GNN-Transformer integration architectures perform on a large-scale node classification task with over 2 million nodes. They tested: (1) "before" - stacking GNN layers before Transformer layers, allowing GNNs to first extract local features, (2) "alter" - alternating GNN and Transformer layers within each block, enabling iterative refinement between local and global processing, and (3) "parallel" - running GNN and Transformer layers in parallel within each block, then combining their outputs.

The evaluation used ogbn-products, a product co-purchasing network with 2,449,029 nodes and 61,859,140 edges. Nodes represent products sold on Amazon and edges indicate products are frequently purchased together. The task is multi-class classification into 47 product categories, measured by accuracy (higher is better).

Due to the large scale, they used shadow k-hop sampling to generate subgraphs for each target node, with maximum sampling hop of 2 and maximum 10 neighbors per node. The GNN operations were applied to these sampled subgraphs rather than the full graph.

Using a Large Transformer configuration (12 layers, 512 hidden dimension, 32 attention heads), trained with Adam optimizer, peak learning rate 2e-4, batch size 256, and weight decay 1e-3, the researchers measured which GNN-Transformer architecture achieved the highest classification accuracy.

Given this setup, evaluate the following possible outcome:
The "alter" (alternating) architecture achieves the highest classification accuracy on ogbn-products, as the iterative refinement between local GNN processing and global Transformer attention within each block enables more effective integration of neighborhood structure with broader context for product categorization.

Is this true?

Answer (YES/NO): YES